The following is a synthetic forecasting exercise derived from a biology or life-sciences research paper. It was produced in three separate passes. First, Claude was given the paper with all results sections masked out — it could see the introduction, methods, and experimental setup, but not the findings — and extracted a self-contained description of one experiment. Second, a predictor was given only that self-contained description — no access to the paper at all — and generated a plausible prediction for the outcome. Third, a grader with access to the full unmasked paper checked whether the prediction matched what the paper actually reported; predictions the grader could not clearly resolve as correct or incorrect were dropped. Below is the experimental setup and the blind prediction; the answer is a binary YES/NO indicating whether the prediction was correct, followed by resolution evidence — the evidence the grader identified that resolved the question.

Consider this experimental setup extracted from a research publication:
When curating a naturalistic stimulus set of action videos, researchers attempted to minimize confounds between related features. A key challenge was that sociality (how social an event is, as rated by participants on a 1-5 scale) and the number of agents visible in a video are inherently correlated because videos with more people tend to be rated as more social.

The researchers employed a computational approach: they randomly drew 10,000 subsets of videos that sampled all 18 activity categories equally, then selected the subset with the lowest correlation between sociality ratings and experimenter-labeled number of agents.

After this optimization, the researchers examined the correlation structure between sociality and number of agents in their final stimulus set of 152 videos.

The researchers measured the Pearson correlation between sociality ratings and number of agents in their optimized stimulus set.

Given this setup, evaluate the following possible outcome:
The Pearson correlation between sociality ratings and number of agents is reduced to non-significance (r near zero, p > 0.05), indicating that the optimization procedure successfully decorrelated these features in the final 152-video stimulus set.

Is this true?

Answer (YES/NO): NO